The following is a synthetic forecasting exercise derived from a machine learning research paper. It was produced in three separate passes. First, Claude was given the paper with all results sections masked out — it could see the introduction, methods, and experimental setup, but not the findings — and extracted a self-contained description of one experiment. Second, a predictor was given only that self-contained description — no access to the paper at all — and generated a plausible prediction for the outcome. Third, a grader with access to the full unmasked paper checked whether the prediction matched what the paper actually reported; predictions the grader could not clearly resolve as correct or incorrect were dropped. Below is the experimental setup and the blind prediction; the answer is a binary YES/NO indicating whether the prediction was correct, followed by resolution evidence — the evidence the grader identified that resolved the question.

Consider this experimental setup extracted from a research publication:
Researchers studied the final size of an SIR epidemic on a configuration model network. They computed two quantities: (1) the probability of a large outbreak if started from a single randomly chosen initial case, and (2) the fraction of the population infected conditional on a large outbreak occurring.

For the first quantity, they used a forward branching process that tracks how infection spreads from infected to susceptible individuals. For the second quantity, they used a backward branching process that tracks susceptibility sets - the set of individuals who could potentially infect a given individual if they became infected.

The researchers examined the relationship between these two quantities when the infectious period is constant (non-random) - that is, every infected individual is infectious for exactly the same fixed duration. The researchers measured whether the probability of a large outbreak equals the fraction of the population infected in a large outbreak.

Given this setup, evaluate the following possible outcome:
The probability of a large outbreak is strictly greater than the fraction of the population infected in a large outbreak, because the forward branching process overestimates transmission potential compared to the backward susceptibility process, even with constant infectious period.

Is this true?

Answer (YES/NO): NO